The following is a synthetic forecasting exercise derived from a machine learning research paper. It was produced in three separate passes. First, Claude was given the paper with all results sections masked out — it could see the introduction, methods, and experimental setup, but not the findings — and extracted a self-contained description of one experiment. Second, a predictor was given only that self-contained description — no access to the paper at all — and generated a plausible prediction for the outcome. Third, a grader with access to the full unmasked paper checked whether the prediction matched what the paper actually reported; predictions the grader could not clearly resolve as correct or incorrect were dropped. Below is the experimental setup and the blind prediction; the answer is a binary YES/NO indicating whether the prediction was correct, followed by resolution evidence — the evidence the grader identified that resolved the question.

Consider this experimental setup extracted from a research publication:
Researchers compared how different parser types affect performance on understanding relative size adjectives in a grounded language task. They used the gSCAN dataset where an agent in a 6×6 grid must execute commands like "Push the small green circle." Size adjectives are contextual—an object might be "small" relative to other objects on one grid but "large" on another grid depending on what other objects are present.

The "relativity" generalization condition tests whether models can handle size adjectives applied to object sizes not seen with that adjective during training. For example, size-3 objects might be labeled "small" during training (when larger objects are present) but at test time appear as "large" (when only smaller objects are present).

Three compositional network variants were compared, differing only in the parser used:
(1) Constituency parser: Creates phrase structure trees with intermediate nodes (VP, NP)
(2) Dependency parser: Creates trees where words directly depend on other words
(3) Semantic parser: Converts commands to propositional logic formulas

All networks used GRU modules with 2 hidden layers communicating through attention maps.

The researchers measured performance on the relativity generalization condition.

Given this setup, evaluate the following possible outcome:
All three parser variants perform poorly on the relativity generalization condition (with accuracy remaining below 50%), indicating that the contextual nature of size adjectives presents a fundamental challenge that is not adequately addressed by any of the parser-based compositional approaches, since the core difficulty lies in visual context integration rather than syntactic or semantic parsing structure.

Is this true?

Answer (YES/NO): NO